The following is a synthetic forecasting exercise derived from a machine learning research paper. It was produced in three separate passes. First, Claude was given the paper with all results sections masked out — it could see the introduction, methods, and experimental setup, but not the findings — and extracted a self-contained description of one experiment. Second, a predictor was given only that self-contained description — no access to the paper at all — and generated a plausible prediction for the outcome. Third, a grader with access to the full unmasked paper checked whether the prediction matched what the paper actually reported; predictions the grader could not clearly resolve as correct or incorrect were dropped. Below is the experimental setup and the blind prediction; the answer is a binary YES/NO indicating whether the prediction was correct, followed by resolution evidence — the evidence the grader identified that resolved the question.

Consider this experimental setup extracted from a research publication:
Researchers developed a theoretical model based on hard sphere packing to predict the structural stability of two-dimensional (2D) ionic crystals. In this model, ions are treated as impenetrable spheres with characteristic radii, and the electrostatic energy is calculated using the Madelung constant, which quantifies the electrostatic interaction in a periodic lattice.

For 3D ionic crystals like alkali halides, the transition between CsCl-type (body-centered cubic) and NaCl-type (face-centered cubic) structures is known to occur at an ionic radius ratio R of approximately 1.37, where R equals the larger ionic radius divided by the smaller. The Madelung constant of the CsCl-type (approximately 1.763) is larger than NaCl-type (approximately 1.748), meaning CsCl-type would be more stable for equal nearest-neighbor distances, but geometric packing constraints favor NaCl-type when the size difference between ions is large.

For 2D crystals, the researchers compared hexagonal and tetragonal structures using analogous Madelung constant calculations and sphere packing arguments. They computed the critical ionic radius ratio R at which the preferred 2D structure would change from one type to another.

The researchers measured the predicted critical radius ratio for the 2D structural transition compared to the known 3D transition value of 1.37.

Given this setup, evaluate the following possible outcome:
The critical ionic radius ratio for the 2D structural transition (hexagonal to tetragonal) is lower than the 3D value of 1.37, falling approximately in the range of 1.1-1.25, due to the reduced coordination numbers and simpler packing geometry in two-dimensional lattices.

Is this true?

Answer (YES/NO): NO